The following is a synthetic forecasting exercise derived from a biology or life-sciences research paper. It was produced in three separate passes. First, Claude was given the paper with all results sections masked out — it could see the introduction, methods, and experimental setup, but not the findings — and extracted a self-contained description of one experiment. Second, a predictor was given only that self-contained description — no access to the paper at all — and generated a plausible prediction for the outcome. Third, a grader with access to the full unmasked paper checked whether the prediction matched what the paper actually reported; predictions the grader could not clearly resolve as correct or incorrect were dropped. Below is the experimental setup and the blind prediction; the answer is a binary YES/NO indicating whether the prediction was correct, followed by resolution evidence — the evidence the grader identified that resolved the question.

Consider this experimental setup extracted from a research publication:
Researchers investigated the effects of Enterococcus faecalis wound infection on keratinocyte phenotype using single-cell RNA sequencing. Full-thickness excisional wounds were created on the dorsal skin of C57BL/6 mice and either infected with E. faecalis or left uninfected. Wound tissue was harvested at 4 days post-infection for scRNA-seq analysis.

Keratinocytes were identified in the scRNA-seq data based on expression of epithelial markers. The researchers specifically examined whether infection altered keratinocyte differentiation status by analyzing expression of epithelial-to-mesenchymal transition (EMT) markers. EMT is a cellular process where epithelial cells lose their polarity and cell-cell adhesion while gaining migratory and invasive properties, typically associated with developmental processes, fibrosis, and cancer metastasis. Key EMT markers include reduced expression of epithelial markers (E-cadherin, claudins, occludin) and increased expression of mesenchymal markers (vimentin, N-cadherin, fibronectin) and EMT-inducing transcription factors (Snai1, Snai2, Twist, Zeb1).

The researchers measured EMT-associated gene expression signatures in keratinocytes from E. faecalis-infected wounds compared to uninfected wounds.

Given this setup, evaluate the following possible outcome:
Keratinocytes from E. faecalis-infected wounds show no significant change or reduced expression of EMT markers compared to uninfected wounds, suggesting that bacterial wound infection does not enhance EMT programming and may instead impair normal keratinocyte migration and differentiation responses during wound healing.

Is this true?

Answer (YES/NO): NO